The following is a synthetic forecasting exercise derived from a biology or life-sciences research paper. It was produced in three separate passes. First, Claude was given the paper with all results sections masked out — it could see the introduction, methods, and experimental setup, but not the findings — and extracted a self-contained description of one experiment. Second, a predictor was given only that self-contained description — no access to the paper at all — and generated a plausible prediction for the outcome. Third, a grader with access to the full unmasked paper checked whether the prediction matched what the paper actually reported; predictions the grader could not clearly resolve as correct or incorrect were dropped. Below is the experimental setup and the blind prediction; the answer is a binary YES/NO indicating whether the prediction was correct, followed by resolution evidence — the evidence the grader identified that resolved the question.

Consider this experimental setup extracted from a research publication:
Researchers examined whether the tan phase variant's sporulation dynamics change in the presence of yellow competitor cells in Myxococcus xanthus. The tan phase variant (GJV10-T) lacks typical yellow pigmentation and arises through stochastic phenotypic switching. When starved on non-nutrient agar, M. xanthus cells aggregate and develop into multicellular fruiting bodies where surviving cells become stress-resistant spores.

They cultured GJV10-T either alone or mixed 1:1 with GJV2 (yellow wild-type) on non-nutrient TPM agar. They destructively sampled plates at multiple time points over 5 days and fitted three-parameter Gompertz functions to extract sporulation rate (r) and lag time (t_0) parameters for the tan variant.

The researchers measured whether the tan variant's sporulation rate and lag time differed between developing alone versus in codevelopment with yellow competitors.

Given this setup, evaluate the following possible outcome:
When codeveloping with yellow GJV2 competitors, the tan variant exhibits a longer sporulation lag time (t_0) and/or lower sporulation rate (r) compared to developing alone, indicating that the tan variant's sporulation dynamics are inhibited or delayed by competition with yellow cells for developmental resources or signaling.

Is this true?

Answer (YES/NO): NO